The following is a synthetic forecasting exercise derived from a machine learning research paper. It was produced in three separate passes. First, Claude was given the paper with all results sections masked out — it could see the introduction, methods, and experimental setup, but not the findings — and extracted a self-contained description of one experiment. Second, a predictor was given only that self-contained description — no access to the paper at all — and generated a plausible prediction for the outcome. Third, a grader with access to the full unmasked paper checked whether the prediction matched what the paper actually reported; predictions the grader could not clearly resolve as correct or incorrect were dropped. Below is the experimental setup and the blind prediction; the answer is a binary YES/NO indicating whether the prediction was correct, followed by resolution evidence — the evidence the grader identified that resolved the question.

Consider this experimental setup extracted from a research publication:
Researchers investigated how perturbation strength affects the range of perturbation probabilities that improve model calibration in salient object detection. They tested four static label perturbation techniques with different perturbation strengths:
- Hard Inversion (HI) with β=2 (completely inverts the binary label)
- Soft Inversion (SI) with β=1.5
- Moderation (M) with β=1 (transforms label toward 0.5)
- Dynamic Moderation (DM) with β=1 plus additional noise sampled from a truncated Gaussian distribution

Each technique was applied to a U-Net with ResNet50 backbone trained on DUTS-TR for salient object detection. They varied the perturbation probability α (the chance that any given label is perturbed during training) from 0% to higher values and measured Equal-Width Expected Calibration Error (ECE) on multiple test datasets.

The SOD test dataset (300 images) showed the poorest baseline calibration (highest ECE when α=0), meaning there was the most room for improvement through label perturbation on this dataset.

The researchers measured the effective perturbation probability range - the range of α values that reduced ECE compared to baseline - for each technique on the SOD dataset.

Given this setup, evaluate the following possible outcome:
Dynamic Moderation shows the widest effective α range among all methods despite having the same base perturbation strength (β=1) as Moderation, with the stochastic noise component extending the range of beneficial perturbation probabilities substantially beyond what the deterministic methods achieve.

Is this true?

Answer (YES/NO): NO